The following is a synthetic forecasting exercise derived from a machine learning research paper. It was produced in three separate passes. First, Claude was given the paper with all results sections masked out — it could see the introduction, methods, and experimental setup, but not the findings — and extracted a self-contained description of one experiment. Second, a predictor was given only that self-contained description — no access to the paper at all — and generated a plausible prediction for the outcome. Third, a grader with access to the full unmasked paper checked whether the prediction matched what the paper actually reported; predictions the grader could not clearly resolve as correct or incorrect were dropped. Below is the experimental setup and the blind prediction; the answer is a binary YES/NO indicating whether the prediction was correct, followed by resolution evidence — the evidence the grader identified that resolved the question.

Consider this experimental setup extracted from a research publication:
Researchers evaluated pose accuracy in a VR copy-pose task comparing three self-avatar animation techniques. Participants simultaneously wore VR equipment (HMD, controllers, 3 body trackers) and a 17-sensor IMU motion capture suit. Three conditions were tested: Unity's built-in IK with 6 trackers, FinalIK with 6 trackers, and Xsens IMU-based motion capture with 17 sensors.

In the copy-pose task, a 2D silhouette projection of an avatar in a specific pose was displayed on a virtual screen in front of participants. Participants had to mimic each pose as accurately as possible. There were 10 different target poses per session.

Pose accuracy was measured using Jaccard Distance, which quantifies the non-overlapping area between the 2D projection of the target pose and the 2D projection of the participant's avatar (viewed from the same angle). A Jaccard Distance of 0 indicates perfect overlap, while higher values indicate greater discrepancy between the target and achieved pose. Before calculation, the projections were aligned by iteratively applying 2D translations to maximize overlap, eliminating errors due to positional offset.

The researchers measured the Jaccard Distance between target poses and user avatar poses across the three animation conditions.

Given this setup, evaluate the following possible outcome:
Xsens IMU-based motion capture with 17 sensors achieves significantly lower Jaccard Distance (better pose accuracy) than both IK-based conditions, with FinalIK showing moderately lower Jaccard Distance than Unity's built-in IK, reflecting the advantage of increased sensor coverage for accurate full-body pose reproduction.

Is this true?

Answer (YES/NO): YES